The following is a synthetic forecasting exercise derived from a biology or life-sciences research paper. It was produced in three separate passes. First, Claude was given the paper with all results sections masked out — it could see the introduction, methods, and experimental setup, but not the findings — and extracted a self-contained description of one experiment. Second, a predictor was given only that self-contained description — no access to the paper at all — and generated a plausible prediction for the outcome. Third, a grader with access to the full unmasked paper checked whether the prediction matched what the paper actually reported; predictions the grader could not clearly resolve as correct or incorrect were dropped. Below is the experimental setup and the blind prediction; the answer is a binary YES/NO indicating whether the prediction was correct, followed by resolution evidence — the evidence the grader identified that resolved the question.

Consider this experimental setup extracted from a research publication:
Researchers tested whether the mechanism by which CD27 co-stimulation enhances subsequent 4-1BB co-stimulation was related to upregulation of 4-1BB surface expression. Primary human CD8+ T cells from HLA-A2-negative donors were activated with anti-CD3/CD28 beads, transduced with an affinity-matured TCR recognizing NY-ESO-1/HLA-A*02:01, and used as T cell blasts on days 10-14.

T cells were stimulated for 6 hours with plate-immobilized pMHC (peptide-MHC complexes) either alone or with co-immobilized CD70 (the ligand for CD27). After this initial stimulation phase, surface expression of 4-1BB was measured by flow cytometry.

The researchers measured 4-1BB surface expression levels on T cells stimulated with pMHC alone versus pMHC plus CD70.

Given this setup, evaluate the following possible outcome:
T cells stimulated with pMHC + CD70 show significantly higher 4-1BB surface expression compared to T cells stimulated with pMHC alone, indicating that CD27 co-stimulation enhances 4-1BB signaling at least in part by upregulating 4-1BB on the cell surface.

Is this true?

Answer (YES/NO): YES